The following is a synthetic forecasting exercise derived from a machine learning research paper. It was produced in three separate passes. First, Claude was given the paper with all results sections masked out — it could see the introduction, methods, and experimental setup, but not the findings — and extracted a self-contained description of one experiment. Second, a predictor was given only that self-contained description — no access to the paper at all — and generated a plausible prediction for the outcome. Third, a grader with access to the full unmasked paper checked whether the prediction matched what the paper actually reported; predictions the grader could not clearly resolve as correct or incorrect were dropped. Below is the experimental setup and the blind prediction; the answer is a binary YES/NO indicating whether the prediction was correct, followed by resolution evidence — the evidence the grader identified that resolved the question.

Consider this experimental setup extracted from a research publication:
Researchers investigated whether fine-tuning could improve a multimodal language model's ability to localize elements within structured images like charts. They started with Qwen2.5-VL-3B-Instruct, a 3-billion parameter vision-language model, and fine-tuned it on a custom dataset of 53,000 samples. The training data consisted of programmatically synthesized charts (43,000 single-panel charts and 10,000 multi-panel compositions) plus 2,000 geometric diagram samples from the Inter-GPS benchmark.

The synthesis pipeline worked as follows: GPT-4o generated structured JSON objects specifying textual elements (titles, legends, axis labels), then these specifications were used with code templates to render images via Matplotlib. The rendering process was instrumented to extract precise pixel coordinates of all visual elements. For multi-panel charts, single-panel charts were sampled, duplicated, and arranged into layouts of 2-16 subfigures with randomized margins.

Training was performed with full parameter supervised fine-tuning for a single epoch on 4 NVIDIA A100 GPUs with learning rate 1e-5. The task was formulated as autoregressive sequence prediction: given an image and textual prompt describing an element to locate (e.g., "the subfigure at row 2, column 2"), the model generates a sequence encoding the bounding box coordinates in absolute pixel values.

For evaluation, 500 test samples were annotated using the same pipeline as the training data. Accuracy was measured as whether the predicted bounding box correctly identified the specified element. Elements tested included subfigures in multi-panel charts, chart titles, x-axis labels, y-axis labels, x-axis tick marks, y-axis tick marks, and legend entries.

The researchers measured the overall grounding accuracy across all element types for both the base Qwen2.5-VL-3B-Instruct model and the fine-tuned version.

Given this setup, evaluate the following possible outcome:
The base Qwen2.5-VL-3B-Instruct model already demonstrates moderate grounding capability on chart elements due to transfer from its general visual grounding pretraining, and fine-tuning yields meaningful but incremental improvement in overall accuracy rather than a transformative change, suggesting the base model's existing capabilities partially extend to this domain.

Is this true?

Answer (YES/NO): NO